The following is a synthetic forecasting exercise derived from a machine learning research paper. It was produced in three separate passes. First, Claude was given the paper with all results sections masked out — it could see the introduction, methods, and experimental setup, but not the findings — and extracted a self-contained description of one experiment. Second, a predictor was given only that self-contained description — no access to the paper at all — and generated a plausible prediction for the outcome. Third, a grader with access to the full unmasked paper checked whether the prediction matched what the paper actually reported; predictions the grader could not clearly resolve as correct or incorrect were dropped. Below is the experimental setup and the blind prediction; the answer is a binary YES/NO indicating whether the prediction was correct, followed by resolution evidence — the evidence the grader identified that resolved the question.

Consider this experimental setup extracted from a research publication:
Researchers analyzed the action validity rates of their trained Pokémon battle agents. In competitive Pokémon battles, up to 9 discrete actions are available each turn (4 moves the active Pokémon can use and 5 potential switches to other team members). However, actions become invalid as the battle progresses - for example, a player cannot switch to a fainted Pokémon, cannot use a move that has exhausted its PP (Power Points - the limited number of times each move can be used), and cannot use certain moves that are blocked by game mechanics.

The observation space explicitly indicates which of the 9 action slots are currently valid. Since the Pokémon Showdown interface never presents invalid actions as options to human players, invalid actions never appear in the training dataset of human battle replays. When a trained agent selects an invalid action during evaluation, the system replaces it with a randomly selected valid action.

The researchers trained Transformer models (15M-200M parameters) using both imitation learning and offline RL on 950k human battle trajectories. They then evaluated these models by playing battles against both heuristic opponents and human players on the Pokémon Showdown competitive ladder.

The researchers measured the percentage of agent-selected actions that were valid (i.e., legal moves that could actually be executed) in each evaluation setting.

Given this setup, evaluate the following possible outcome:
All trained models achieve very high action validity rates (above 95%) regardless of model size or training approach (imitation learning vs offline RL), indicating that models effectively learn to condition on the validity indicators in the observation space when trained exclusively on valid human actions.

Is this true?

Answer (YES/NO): NO